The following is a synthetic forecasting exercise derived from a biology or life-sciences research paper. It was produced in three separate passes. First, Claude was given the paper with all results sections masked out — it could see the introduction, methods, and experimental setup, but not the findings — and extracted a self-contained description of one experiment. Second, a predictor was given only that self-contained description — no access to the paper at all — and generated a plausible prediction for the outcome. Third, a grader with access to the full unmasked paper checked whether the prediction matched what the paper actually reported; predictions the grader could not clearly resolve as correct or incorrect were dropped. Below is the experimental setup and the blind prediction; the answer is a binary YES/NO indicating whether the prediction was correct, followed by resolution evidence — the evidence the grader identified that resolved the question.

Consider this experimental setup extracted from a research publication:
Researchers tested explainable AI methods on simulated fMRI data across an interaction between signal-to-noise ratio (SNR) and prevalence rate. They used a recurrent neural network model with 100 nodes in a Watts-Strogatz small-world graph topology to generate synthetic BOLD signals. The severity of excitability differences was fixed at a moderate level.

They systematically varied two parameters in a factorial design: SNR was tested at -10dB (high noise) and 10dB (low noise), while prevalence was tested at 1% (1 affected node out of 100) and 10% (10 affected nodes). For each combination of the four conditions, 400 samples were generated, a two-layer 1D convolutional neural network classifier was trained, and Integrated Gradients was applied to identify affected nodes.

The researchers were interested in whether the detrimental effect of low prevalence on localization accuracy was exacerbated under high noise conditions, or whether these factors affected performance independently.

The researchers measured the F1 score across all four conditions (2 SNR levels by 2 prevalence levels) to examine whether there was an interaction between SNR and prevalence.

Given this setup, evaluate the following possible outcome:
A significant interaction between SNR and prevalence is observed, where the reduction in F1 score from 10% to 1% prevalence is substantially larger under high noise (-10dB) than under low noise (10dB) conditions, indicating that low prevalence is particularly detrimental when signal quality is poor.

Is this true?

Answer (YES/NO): NO